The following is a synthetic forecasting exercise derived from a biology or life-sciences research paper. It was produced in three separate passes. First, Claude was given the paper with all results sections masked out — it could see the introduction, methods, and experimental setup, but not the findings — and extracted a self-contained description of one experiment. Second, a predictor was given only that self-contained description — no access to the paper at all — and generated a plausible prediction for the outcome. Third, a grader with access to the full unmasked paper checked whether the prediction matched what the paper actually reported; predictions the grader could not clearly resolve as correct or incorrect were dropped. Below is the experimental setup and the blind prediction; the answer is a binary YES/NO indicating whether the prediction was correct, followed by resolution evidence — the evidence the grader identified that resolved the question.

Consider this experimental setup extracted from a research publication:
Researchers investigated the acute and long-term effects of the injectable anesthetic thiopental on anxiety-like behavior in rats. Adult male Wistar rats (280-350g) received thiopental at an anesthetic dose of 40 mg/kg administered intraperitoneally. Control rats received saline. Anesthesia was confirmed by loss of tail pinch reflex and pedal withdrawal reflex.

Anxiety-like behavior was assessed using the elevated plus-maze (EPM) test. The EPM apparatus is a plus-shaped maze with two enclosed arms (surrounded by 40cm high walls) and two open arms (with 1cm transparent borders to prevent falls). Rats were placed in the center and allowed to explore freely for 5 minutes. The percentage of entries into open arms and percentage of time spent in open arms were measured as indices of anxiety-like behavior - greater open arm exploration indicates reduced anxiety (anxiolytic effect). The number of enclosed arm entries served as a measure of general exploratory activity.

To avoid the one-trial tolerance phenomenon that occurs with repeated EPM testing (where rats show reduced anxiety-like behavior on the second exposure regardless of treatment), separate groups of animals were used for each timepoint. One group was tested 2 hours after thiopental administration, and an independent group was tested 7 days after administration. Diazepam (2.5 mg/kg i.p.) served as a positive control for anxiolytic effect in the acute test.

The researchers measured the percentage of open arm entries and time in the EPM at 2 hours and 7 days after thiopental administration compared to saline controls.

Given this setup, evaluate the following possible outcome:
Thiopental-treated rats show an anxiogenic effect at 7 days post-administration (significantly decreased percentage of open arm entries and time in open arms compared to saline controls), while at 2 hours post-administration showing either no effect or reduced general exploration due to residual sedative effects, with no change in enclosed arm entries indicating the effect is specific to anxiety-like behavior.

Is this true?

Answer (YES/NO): NO